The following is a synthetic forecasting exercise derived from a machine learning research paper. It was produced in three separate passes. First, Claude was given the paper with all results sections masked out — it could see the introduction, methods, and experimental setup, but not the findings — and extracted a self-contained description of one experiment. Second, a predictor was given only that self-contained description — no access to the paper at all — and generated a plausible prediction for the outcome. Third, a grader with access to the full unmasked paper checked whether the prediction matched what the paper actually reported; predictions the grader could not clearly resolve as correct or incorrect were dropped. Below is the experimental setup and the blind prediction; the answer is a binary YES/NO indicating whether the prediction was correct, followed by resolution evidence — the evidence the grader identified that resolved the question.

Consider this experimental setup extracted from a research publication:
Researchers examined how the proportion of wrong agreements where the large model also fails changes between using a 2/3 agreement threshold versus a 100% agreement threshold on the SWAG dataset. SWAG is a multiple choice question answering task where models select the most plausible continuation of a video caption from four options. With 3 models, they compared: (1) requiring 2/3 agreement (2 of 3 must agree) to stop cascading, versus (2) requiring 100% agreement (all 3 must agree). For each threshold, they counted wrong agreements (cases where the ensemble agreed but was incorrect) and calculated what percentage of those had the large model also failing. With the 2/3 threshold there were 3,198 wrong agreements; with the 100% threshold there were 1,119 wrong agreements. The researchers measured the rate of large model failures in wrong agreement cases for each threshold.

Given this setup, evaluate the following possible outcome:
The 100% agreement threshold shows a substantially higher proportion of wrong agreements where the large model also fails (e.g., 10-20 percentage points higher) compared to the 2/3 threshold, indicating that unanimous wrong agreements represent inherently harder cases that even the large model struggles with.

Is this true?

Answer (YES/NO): YES